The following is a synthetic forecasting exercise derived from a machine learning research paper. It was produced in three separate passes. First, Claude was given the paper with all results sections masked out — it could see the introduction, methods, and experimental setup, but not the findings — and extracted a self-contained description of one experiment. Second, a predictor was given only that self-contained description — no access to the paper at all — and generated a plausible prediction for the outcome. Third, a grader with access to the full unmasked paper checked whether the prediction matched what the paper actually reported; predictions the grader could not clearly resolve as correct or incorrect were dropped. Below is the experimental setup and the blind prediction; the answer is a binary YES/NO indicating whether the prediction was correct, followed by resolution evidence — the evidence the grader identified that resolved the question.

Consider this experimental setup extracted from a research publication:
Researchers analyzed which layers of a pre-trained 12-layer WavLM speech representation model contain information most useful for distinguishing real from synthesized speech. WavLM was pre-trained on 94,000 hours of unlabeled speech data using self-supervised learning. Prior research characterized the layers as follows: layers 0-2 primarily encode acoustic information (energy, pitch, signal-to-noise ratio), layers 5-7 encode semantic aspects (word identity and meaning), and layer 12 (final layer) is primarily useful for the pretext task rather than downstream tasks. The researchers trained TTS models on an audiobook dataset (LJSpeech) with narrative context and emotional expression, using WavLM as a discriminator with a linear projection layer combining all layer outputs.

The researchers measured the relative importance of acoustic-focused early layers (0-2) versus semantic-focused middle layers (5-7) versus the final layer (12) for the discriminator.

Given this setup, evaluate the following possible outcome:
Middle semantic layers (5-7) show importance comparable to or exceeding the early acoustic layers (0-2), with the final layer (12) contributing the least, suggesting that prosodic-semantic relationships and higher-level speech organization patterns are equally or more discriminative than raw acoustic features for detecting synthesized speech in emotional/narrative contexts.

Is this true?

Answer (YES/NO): NO